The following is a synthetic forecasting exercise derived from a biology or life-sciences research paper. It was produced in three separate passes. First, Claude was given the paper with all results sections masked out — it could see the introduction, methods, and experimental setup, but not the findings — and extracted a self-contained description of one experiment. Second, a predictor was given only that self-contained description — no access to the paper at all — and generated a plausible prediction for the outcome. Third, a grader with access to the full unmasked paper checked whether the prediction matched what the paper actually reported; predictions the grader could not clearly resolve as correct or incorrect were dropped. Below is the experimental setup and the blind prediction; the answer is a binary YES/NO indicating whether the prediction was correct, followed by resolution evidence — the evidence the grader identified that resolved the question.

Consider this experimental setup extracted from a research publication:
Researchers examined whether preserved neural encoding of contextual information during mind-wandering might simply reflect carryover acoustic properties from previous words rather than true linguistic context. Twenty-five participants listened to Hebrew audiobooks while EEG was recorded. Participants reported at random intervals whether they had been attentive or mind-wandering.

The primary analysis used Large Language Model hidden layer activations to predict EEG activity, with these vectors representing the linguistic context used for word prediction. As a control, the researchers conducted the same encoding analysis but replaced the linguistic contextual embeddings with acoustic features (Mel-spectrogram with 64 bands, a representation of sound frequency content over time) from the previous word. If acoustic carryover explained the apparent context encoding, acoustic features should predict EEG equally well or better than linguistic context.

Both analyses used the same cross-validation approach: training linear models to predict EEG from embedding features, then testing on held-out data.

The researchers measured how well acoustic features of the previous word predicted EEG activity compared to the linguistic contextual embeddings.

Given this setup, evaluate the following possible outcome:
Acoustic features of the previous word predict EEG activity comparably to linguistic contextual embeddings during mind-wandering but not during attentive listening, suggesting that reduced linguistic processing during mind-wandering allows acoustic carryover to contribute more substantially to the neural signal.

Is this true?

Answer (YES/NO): NO